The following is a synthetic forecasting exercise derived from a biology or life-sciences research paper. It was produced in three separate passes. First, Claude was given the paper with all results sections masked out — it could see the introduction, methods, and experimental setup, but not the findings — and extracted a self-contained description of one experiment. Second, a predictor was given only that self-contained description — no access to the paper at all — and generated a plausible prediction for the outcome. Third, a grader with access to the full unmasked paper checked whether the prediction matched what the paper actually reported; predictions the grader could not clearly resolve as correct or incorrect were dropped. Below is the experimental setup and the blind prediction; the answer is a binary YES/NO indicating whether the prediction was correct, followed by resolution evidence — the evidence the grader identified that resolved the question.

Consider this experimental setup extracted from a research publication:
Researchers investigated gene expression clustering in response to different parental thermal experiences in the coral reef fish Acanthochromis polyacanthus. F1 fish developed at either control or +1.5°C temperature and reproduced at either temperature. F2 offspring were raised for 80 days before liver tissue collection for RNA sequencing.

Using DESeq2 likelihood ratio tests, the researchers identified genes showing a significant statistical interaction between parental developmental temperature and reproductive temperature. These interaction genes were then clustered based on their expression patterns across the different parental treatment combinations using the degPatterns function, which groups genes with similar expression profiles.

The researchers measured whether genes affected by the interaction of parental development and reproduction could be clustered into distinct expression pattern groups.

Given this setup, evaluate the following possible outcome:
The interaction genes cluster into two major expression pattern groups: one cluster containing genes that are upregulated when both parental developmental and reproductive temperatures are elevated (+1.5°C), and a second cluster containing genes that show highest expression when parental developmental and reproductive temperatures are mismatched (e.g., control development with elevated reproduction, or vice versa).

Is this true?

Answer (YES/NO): NO